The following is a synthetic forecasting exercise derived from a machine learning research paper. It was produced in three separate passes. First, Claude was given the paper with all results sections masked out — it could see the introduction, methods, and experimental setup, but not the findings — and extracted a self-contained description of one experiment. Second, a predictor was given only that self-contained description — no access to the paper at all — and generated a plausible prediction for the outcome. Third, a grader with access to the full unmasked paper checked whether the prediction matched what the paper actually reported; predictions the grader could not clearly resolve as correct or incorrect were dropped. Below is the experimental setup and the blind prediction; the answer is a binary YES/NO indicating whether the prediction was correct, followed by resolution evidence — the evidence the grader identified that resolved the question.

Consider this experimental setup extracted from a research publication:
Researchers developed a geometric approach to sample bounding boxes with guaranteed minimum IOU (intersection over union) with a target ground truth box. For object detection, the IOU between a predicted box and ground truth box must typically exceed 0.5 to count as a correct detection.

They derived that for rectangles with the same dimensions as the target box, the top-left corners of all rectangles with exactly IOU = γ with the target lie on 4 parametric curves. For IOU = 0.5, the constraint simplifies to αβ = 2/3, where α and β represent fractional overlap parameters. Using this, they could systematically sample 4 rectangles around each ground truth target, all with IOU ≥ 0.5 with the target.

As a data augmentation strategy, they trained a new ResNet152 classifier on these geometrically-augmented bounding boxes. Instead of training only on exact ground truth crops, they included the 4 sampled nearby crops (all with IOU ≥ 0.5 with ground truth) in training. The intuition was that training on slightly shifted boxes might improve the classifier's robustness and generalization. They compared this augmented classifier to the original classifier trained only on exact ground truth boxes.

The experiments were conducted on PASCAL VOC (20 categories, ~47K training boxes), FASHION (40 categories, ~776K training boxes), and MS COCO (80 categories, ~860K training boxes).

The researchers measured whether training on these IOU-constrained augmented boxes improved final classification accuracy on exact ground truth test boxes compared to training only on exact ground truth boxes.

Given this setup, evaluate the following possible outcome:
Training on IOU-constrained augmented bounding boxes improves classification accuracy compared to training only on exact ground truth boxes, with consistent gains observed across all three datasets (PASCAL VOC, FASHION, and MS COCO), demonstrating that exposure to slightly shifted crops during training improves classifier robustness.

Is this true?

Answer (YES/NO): NO